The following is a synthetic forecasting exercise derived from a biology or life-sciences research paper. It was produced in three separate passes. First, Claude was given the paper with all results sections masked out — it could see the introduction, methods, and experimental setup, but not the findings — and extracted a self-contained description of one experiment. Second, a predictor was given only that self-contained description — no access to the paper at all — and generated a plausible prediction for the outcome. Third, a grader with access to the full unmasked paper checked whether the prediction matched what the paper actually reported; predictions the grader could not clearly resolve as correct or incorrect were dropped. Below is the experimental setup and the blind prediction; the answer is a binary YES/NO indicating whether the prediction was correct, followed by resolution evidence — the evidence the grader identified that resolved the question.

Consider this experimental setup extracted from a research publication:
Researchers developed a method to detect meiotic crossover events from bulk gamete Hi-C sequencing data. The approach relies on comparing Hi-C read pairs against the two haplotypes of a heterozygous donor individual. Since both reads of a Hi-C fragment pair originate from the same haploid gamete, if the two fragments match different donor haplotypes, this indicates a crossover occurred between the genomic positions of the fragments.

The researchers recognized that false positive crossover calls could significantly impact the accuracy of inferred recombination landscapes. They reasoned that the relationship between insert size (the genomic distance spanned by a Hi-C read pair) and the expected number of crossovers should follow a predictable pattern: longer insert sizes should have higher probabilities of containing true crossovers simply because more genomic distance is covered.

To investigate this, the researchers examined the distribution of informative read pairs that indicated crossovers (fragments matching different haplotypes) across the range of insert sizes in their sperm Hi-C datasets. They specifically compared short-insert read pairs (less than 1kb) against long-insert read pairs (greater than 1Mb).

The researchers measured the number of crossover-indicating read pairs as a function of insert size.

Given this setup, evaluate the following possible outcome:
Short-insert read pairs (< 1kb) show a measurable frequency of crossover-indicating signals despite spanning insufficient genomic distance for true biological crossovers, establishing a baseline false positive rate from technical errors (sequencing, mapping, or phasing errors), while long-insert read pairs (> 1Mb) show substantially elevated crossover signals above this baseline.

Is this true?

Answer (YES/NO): YES